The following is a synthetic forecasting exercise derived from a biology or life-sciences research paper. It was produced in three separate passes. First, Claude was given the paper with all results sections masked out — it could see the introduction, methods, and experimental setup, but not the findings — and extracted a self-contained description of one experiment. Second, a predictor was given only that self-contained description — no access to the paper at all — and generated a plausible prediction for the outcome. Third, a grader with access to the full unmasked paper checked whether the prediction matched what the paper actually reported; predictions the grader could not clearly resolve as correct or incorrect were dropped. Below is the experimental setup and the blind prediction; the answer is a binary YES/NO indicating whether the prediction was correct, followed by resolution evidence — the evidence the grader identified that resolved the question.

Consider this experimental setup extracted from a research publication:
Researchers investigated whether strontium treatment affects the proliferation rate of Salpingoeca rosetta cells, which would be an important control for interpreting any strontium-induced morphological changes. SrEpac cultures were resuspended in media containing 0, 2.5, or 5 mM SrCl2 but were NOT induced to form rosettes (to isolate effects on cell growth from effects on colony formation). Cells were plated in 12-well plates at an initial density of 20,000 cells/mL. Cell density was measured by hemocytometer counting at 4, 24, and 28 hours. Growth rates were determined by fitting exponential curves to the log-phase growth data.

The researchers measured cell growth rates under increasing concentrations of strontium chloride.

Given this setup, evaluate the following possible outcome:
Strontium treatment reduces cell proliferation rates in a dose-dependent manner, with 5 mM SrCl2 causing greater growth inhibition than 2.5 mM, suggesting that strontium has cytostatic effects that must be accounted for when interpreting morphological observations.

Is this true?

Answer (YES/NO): NO